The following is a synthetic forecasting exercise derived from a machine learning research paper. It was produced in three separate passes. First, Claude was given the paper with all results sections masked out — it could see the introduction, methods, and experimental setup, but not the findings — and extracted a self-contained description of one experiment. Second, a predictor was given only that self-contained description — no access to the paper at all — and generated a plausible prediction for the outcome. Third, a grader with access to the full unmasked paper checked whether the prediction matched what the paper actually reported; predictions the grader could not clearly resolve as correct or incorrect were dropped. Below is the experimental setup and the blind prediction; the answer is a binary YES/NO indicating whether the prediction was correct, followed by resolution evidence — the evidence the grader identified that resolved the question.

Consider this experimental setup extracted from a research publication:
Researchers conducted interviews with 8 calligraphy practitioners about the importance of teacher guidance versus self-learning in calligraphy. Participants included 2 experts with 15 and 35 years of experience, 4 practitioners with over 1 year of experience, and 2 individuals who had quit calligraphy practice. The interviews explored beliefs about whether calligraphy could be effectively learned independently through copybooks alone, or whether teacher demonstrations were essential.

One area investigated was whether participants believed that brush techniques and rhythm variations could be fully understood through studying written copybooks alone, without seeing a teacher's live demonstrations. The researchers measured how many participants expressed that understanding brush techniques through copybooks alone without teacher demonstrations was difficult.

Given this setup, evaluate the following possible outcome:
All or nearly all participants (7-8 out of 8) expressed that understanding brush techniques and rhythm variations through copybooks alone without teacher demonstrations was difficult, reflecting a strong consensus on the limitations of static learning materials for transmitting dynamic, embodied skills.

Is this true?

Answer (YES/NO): YES